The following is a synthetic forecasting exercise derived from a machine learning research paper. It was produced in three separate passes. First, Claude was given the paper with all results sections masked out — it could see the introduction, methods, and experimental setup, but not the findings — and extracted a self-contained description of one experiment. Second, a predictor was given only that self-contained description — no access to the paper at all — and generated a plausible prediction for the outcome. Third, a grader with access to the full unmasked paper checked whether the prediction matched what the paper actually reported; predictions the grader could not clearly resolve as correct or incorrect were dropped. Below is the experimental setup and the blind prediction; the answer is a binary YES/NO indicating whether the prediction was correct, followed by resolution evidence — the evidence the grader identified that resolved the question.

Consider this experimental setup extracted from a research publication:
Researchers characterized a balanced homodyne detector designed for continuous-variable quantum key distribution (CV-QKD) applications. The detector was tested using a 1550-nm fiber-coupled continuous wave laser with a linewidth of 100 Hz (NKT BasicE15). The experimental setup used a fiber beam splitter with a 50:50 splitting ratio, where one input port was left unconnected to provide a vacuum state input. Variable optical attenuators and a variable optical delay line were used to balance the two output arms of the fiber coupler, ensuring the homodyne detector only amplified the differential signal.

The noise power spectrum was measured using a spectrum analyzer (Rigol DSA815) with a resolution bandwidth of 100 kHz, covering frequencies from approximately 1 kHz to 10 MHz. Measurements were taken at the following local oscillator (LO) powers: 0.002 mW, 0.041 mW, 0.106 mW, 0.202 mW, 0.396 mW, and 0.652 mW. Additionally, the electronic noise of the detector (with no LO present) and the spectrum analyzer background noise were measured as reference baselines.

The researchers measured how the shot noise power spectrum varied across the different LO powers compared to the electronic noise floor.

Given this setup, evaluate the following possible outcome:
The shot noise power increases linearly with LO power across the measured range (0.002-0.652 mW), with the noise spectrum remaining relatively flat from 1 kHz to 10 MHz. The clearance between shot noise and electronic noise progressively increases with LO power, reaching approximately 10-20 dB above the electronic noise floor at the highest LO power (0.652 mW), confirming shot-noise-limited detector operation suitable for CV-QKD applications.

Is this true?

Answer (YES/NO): NO